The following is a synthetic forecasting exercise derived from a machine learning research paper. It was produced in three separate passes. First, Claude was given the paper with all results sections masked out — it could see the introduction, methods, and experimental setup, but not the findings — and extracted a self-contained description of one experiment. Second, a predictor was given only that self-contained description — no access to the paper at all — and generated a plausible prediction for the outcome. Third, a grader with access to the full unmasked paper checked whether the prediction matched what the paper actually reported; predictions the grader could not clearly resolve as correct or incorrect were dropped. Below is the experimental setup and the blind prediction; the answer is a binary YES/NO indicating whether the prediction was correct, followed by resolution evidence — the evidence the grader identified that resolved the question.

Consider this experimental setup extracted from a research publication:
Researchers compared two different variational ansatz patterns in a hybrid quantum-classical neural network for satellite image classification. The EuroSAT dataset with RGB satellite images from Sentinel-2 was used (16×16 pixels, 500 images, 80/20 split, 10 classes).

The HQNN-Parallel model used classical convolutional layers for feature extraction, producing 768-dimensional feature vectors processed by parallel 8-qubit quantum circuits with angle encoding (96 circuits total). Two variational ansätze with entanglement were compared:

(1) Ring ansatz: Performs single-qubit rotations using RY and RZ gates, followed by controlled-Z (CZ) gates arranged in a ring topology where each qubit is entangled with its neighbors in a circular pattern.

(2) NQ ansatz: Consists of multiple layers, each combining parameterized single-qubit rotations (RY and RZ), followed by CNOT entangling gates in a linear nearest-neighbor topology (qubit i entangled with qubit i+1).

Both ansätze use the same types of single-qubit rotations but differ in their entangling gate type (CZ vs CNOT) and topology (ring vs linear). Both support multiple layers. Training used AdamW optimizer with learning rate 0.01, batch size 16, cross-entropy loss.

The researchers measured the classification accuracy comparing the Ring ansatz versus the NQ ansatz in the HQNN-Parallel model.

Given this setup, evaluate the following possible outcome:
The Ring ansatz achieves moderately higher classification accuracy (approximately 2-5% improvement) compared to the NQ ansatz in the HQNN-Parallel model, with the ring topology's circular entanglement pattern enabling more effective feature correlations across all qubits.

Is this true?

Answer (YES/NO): NO